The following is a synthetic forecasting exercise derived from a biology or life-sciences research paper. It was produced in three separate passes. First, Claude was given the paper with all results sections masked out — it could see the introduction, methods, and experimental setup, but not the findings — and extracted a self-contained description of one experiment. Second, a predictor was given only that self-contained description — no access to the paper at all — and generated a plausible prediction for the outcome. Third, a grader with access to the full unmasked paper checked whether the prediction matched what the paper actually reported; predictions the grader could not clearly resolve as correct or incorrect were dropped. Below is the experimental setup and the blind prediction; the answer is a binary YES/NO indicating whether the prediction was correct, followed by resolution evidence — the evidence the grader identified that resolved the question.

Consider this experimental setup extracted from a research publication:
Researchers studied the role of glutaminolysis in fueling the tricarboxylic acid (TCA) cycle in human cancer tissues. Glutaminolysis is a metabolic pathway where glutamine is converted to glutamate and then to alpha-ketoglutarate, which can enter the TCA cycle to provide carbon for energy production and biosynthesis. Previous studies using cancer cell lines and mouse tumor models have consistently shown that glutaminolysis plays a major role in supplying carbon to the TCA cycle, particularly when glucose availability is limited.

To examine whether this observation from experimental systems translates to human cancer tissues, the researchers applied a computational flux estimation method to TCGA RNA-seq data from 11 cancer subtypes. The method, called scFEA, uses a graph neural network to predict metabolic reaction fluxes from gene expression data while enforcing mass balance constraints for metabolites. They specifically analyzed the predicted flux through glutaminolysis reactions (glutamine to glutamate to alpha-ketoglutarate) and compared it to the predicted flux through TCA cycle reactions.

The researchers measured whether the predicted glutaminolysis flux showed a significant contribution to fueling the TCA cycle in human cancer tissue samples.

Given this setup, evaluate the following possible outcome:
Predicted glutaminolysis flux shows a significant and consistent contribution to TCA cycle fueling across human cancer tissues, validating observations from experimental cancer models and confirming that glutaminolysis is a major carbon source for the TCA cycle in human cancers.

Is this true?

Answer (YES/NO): NO